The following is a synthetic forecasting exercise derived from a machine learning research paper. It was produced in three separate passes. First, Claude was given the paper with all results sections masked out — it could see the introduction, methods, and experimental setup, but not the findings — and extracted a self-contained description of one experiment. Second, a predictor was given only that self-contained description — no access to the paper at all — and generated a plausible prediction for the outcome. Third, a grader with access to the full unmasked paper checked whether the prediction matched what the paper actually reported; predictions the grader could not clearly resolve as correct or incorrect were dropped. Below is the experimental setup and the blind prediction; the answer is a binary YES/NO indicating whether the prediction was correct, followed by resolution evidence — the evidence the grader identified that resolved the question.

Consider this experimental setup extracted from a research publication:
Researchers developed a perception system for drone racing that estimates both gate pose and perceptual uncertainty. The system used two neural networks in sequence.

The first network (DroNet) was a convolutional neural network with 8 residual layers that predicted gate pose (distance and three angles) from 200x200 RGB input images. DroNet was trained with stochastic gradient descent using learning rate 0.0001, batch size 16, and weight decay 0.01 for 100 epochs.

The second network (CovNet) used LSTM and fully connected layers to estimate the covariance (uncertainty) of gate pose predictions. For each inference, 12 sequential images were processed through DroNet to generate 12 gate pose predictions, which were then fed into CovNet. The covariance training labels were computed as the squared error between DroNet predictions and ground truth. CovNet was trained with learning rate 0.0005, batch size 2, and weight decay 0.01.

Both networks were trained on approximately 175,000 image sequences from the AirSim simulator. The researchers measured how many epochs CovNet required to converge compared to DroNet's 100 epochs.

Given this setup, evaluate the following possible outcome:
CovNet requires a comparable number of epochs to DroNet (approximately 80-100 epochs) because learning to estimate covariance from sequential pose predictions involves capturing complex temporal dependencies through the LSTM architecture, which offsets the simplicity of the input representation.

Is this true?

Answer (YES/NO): NO